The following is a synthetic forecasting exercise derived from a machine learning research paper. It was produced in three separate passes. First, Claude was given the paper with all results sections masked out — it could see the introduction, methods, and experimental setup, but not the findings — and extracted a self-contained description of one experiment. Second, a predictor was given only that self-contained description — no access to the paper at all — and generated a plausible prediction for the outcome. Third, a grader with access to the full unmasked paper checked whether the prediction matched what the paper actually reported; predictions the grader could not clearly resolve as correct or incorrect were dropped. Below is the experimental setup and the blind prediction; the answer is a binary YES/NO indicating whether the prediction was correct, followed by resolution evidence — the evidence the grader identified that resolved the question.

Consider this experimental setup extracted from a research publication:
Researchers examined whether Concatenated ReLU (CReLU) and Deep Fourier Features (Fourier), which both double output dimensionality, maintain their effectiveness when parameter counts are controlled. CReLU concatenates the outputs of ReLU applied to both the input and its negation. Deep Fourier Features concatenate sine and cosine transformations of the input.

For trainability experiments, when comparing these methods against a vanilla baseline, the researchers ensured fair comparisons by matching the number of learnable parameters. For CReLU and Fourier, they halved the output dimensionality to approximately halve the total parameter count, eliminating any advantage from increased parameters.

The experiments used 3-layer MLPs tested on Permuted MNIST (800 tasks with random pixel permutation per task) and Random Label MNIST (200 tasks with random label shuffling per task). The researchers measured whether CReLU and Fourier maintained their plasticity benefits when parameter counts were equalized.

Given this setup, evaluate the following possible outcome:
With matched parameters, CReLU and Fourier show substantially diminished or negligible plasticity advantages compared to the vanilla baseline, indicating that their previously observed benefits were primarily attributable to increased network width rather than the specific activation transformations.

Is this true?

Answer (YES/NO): NO